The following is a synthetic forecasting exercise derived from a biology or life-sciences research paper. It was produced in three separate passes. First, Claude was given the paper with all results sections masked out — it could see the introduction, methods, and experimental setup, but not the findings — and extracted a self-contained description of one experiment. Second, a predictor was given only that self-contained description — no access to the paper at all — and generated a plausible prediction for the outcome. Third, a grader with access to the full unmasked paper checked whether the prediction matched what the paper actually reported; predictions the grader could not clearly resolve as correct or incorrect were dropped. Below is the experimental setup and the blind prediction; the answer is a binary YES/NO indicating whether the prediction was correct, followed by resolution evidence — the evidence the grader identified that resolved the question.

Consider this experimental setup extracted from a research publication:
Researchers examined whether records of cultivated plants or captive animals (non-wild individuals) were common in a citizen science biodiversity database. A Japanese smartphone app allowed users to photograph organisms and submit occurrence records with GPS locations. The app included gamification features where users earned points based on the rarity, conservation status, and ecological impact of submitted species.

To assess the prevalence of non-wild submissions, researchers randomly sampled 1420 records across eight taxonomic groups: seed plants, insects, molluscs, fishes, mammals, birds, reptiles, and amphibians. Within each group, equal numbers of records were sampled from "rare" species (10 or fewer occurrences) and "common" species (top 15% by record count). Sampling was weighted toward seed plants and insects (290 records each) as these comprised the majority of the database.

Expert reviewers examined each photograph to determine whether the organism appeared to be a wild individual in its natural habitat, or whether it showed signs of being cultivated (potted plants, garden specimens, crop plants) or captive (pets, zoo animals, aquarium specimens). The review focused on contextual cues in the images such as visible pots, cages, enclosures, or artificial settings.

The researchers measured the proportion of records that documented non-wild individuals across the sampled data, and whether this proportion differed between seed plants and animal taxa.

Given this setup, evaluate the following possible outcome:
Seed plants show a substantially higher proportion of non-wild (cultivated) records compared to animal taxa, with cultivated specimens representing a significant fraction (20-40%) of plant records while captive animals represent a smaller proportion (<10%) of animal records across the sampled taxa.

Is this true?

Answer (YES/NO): NO